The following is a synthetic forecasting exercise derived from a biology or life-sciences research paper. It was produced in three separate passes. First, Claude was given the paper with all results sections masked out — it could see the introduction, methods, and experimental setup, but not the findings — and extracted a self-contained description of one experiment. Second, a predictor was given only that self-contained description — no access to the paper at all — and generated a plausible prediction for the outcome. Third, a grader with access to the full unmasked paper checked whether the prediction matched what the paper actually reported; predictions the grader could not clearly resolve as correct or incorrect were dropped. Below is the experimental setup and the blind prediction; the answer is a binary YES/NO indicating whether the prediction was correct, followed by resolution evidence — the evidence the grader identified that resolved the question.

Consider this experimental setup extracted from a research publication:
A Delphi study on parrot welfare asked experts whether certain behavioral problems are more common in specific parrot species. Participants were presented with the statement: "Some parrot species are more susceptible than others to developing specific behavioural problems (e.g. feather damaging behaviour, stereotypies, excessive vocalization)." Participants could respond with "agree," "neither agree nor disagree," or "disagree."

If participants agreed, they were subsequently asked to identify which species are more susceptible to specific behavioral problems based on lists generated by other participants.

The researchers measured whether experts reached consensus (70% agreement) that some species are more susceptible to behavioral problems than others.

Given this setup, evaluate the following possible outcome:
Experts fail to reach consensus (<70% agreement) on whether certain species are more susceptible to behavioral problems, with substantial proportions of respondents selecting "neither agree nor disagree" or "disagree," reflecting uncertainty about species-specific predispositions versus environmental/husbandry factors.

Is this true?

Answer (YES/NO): NO